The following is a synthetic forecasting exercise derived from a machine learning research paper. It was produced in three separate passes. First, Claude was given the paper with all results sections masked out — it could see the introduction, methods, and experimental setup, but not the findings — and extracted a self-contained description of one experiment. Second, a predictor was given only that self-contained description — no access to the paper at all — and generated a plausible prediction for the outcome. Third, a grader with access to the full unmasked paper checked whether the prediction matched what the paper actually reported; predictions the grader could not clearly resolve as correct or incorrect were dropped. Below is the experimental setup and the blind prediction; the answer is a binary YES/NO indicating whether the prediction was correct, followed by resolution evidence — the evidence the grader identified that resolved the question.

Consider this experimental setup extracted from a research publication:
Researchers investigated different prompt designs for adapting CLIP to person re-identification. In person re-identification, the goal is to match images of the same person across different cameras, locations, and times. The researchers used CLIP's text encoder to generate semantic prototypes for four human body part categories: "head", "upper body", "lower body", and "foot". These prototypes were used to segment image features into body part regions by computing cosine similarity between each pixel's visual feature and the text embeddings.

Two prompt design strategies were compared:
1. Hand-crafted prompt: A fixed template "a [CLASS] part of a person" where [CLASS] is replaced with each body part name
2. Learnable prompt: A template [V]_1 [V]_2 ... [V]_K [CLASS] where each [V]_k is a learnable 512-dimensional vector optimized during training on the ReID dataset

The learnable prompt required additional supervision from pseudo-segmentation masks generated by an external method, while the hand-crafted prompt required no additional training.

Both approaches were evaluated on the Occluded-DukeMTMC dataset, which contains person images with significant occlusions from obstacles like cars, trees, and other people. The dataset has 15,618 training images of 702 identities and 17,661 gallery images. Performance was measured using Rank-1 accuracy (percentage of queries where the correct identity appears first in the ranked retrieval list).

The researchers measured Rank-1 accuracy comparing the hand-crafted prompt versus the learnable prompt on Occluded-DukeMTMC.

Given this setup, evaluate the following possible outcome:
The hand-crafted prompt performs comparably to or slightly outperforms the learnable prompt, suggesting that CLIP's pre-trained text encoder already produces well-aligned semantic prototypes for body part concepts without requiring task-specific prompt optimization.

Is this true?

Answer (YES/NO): NO